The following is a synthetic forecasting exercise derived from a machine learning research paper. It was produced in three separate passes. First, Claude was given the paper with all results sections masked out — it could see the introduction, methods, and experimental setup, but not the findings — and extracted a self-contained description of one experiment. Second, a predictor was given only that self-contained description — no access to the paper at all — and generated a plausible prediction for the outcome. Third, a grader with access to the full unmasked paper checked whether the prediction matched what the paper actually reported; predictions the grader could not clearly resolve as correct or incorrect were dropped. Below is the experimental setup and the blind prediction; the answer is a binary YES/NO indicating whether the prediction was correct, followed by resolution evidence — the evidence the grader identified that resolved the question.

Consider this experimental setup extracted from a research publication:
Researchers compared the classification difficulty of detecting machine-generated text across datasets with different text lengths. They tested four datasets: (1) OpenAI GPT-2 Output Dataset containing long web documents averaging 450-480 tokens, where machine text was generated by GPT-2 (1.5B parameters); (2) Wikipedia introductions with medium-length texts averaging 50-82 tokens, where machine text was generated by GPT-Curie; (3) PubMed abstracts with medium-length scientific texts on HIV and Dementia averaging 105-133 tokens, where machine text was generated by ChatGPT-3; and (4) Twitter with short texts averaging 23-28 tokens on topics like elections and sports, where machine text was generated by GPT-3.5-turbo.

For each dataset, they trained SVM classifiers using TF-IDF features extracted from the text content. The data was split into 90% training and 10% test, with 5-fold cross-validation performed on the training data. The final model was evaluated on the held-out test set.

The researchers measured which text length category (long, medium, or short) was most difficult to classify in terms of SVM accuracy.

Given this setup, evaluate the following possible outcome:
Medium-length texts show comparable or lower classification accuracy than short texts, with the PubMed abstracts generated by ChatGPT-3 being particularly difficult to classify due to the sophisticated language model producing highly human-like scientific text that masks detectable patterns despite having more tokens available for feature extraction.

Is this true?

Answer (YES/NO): NO